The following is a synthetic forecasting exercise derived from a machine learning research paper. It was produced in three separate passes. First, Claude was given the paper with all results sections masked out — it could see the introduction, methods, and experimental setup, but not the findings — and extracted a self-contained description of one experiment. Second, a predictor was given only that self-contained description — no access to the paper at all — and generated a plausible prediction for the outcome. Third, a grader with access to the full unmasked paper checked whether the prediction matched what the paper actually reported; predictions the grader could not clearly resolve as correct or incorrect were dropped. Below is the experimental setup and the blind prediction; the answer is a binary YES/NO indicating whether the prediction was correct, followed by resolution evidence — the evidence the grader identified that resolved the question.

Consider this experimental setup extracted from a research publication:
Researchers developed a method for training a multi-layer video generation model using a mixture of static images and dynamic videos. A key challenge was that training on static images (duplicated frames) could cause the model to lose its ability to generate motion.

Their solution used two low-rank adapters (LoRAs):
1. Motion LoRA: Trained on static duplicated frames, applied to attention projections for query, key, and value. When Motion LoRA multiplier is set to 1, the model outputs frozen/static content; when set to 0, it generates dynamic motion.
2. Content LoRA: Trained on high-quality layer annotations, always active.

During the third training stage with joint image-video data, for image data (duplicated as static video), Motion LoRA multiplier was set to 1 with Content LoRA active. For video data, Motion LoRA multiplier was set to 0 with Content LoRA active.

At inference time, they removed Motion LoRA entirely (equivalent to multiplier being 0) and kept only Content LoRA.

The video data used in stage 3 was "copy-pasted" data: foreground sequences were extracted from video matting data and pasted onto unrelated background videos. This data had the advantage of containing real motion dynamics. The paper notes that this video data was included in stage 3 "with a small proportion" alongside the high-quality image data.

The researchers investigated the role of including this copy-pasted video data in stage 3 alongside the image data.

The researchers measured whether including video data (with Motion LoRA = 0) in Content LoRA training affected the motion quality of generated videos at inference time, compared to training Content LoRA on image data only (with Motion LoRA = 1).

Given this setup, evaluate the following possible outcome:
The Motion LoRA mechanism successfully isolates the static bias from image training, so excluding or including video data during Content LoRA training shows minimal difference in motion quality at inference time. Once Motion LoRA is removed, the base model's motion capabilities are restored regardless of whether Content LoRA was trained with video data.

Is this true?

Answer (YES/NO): NO